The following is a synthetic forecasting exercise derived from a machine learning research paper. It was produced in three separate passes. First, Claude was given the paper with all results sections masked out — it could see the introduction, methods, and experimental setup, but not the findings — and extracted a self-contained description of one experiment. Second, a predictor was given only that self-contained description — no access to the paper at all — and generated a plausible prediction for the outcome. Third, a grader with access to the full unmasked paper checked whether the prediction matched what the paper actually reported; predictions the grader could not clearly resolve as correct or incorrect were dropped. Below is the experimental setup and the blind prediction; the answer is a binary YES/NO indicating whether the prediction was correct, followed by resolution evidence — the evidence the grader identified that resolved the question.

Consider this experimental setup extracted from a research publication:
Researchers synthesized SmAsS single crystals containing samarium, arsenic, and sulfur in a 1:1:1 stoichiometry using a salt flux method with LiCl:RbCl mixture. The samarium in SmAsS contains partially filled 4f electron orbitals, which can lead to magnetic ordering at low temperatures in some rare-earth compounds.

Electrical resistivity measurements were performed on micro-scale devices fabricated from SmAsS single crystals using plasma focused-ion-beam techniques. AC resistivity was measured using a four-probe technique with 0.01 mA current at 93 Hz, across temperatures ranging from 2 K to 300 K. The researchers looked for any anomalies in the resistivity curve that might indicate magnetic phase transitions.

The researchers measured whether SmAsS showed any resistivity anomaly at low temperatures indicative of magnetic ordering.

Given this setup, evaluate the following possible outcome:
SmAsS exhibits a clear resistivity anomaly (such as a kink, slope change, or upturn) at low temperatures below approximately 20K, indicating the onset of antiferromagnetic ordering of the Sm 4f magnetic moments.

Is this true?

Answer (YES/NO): YES